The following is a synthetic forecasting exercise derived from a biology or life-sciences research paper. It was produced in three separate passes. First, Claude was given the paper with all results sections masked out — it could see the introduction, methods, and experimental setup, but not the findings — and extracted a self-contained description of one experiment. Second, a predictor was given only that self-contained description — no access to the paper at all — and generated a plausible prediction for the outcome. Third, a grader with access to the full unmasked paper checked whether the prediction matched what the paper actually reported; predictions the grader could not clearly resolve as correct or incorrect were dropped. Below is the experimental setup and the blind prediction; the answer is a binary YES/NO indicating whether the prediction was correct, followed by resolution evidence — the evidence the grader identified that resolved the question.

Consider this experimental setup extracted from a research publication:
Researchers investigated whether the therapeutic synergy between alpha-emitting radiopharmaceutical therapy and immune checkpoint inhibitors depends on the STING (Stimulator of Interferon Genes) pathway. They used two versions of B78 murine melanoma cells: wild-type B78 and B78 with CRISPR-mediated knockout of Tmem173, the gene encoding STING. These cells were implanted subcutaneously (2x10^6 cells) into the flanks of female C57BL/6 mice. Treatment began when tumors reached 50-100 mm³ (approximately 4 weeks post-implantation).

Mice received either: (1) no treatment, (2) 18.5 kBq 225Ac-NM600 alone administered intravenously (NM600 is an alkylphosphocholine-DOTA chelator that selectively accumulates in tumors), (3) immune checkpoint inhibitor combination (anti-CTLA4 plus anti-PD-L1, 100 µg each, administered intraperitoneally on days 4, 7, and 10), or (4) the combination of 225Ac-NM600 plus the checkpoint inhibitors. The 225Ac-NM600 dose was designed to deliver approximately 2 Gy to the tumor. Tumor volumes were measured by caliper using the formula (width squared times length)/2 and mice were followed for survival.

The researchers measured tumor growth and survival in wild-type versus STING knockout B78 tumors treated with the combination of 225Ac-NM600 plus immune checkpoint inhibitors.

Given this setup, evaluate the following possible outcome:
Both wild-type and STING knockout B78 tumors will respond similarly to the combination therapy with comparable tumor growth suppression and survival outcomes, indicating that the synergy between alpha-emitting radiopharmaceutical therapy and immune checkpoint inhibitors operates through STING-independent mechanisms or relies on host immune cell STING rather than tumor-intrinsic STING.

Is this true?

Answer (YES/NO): NO